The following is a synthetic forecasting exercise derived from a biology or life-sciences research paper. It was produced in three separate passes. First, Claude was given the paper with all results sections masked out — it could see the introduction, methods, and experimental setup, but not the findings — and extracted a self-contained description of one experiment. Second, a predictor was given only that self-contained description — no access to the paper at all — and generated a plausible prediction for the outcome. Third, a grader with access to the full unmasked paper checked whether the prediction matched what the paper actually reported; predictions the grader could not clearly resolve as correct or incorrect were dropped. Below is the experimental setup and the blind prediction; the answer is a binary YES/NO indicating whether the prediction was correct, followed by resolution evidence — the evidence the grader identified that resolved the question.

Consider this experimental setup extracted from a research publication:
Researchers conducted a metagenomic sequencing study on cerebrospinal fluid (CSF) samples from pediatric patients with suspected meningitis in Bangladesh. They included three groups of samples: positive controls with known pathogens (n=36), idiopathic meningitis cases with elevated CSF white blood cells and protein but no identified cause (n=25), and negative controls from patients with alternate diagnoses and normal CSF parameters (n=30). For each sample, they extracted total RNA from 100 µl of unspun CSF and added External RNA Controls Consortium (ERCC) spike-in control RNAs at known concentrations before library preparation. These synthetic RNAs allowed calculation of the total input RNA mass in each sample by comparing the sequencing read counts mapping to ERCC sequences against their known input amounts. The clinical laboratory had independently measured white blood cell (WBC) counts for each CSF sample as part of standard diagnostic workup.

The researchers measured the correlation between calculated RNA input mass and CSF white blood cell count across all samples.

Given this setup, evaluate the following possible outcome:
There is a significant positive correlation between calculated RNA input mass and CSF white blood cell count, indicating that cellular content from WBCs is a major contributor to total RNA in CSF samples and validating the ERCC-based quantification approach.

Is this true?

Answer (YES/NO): YES